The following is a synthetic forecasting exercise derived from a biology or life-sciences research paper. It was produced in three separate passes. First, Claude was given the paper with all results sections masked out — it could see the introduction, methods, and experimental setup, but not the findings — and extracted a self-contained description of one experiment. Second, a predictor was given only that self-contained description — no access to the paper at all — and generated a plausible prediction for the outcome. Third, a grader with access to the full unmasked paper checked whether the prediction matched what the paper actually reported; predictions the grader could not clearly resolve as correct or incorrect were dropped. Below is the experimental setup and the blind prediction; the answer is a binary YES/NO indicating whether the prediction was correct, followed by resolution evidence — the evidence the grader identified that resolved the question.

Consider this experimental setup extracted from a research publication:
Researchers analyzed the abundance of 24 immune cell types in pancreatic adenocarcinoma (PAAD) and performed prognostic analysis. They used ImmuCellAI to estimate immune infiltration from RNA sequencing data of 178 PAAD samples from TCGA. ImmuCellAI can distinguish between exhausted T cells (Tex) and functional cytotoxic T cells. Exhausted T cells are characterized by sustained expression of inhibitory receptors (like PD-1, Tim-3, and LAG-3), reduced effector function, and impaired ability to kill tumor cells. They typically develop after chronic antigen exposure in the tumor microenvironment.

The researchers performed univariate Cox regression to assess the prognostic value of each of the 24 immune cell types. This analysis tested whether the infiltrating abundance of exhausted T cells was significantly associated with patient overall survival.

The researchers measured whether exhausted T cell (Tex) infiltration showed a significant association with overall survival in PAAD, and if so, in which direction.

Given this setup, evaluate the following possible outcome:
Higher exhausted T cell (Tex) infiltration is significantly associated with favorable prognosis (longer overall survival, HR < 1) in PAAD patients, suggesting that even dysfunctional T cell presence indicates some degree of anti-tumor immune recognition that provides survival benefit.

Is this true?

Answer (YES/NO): NO